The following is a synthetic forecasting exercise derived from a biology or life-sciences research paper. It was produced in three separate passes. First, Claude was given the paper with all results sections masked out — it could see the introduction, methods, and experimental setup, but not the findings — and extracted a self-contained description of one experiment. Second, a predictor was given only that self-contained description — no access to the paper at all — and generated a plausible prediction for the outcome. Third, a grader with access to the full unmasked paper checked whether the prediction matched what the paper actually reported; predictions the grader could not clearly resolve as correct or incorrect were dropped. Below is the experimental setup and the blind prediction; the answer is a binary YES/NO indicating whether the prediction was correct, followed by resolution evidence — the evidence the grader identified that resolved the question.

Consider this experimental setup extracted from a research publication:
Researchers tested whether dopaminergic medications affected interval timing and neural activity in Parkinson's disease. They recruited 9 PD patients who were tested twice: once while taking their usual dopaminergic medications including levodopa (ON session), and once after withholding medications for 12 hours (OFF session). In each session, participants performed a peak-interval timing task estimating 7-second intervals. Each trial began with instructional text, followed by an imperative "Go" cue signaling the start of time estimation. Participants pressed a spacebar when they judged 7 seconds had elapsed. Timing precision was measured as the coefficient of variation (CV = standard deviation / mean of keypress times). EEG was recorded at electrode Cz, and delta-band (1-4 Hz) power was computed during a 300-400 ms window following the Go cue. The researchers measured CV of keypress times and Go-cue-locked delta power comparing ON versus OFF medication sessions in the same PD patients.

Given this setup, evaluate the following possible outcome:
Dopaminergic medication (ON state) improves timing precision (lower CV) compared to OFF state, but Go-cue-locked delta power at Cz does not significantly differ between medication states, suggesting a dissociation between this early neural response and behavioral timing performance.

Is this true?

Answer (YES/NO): NO